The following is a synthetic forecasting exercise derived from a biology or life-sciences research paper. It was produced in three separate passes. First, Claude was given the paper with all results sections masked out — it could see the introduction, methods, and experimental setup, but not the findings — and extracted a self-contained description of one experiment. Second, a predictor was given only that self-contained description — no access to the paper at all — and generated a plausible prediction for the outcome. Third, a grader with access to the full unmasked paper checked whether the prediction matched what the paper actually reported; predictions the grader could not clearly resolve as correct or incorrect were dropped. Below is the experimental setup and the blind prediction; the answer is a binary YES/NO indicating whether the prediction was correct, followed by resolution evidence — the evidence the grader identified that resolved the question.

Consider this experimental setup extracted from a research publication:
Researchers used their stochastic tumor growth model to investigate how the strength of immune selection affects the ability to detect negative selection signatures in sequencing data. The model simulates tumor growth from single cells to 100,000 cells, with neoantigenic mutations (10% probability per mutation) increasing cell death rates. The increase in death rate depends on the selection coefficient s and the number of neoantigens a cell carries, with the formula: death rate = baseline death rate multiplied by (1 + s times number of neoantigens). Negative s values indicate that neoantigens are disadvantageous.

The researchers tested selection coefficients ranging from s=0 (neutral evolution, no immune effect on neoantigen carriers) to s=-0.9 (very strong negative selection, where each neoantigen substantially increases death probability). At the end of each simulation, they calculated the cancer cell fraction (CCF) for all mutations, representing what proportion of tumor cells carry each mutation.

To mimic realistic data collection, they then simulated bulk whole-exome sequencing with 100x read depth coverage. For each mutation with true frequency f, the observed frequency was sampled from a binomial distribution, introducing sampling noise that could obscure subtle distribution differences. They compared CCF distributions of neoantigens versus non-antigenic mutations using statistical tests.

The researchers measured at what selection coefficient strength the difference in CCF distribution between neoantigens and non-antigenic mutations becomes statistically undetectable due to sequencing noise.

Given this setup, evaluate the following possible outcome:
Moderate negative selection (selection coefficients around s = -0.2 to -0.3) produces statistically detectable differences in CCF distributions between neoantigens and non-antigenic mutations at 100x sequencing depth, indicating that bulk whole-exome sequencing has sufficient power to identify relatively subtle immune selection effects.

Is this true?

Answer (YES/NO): NO